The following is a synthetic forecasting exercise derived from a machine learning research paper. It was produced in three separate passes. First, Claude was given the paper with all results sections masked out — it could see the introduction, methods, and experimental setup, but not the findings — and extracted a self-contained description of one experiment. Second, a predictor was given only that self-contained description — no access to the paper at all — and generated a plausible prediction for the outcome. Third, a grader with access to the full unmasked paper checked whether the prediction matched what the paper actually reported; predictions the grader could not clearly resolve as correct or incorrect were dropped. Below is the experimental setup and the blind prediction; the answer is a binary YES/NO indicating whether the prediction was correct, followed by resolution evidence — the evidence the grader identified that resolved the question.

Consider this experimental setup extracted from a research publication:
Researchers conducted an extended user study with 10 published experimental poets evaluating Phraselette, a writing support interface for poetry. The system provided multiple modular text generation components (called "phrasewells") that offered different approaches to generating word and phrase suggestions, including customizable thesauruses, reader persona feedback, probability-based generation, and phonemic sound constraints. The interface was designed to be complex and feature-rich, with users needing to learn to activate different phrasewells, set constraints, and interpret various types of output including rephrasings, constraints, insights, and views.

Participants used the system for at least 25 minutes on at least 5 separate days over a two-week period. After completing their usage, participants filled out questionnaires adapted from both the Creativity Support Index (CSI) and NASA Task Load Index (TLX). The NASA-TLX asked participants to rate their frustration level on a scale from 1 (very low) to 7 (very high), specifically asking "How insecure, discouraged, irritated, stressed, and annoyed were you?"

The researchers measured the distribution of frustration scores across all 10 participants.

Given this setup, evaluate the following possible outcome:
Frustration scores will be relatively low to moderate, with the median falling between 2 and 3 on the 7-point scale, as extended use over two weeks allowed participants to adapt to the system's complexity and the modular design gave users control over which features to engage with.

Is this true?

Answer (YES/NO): NO